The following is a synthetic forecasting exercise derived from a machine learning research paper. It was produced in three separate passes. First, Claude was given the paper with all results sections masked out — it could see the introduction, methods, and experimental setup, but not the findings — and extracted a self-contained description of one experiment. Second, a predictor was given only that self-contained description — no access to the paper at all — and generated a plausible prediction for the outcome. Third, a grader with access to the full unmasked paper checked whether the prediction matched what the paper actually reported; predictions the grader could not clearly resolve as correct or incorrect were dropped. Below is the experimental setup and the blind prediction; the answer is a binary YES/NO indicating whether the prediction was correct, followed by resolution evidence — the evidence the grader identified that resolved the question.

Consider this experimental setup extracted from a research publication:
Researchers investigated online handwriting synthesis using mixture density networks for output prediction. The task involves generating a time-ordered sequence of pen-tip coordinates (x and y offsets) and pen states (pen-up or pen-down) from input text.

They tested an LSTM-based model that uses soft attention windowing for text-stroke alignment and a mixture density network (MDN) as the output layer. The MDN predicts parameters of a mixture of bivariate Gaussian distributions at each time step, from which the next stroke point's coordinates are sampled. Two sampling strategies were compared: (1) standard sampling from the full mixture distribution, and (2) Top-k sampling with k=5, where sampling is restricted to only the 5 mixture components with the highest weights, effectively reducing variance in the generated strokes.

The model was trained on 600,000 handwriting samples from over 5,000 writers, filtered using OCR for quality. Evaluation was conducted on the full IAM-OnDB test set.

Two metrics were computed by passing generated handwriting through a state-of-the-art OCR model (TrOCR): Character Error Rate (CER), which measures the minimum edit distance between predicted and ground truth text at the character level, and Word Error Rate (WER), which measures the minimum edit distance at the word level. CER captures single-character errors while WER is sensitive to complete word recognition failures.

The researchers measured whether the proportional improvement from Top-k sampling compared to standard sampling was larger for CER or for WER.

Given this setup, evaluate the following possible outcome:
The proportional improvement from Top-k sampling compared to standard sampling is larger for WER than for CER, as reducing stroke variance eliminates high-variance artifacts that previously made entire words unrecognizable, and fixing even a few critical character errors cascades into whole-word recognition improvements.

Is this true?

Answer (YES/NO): YES